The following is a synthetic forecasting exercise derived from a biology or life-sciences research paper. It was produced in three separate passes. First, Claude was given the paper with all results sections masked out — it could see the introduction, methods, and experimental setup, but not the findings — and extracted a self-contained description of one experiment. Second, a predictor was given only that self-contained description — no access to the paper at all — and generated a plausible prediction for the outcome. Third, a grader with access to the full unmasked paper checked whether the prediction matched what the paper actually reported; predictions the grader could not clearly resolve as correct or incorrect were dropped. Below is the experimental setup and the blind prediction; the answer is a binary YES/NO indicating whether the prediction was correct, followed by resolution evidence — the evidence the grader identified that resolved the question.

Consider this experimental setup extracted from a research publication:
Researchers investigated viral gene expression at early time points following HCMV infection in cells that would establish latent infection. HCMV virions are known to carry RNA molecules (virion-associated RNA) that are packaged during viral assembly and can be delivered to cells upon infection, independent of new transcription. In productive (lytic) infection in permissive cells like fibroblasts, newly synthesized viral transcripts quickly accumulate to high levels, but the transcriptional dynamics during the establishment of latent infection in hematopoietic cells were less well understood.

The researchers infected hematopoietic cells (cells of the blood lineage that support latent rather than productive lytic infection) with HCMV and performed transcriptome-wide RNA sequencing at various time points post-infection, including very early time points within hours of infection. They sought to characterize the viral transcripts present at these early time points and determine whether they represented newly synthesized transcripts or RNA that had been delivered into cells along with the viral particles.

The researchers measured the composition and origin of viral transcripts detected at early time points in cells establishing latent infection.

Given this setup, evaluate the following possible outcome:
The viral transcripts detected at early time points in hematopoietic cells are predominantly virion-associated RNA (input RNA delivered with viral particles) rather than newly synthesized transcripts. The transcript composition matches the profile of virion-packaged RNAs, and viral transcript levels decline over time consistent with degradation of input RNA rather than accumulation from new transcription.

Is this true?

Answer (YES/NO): YES